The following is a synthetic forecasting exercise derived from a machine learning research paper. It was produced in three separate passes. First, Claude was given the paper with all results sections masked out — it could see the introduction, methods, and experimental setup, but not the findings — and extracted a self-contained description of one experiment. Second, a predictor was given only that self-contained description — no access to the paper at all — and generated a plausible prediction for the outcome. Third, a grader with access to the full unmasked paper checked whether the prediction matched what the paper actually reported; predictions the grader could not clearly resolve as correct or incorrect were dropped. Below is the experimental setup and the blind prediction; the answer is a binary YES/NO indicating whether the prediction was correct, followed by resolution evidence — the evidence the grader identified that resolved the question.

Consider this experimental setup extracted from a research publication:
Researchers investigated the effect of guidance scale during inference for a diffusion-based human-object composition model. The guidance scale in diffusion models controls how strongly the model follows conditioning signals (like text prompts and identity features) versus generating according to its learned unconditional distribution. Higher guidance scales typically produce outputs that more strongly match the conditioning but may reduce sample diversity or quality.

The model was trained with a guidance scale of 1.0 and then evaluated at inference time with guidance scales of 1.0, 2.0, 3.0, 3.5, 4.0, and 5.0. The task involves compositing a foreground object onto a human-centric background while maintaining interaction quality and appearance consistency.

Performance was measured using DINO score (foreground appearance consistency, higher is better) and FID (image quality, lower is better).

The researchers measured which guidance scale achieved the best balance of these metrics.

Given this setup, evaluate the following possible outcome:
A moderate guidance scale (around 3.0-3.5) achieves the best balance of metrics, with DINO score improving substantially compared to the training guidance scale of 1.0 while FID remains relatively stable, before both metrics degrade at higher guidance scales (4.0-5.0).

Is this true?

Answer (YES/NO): NO